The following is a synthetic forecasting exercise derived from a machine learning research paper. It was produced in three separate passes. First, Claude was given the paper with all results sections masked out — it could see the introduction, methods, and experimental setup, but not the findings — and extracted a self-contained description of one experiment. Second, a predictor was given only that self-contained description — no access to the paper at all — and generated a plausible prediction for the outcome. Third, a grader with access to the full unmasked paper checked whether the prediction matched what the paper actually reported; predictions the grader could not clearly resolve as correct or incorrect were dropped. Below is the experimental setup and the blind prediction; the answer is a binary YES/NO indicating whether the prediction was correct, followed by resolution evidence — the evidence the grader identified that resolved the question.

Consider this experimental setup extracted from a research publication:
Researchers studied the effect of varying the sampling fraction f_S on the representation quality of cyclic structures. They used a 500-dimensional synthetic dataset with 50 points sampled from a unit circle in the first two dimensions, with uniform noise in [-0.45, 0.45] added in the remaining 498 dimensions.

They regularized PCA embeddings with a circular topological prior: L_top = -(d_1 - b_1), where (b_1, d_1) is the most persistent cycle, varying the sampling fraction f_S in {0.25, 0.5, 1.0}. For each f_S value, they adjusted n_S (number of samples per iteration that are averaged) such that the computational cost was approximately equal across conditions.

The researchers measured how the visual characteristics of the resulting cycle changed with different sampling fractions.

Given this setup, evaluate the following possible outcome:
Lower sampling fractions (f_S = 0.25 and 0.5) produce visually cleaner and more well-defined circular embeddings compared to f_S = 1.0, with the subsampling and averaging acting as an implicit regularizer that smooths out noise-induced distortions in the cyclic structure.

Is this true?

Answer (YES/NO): NO